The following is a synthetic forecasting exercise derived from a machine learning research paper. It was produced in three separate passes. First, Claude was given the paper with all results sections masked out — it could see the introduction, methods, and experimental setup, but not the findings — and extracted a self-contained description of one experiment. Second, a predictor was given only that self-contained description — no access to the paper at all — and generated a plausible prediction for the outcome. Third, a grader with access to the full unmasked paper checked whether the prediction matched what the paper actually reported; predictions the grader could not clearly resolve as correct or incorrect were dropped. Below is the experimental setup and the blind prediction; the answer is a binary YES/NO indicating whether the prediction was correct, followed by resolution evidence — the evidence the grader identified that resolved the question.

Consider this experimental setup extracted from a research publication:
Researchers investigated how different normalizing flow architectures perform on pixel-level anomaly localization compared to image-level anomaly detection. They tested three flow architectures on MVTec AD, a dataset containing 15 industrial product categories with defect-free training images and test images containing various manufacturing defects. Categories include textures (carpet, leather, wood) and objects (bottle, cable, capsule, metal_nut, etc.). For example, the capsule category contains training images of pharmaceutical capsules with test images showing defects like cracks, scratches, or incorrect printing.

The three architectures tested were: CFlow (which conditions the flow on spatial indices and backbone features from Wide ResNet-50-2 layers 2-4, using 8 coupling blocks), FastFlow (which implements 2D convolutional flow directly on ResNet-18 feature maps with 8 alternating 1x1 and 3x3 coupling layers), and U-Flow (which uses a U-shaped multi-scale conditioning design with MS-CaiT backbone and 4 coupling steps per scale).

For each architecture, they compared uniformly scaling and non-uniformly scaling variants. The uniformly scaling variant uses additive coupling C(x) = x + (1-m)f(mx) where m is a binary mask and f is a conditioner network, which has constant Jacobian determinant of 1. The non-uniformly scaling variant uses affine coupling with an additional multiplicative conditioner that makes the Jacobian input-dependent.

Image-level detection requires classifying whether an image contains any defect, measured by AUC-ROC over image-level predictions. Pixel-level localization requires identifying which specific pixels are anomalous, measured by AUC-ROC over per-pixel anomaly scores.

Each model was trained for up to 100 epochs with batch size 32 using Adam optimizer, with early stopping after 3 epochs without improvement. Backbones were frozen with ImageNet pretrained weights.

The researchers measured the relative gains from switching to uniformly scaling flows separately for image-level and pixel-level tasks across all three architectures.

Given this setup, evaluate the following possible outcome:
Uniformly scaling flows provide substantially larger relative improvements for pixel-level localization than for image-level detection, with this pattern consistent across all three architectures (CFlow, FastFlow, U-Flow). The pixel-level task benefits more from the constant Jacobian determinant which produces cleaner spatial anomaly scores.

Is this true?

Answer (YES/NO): NO